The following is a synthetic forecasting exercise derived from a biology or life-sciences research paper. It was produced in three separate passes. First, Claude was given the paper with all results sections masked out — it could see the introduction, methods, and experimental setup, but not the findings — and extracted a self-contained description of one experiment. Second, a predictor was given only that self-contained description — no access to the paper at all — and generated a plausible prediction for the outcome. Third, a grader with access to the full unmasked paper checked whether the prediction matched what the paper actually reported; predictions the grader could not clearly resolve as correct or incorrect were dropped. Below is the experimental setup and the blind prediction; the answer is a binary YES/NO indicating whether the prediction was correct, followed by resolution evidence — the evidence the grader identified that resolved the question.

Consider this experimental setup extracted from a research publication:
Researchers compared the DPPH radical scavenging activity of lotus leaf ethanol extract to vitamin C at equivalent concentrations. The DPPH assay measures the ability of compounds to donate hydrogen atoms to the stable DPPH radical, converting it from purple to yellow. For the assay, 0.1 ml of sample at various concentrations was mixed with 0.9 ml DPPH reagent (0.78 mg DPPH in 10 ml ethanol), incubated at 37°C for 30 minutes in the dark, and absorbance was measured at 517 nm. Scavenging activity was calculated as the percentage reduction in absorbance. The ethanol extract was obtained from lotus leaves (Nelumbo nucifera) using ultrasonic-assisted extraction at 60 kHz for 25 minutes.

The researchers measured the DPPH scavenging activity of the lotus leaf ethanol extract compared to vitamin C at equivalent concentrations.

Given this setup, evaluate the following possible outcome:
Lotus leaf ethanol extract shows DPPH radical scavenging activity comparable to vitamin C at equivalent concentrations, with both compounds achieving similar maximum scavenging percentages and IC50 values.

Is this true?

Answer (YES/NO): NO